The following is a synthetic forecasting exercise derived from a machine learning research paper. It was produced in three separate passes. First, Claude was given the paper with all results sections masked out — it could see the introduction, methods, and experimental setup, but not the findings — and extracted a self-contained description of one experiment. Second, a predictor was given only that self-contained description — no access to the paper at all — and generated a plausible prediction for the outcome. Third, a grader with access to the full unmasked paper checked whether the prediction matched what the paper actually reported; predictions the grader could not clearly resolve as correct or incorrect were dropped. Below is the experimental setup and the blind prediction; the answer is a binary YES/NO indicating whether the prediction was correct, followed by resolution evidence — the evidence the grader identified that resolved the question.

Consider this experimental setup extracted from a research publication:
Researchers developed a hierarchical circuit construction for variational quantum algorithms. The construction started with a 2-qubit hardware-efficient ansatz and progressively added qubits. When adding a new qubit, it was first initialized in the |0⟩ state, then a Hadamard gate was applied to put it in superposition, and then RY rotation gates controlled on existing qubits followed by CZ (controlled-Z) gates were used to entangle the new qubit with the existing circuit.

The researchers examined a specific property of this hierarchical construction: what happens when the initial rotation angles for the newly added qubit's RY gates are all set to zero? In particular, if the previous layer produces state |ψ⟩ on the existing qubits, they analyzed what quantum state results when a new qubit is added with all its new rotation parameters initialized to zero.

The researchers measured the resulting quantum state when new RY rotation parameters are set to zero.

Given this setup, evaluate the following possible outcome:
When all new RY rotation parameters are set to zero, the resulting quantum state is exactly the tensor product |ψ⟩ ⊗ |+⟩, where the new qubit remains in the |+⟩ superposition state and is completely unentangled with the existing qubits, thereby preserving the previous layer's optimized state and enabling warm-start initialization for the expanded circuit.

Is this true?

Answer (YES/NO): YES